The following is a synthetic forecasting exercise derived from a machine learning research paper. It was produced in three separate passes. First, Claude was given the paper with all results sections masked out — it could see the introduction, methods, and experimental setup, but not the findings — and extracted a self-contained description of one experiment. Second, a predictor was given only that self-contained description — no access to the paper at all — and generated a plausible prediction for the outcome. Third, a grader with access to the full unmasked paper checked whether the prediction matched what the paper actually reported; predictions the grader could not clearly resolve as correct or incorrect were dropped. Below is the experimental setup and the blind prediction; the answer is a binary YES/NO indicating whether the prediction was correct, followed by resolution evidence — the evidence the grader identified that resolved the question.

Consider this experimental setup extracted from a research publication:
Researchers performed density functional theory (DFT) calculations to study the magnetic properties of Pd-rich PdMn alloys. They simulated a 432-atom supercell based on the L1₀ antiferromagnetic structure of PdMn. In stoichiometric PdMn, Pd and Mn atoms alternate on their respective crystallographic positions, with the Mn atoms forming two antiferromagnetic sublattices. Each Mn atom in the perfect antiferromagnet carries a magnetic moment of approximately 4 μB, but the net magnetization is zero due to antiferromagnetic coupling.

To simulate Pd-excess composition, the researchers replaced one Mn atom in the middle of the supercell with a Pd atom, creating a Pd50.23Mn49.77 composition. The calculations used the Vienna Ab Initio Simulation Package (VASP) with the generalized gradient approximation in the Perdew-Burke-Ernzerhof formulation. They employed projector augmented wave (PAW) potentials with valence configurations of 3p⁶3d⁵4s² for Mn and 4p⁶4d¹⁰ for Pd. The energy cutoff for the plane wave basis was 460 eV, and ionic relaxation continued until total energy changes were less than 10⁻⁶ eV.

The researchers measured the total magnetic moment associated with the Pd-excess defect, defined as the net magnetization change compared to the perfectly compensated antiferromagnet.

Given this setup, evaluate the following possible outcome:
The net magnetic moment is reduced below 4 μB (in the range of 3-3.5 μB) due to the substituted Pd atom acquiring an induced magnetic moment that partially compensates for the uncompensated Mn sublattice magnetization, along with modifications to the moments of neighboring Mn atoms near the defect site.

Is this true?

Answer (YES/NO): NO